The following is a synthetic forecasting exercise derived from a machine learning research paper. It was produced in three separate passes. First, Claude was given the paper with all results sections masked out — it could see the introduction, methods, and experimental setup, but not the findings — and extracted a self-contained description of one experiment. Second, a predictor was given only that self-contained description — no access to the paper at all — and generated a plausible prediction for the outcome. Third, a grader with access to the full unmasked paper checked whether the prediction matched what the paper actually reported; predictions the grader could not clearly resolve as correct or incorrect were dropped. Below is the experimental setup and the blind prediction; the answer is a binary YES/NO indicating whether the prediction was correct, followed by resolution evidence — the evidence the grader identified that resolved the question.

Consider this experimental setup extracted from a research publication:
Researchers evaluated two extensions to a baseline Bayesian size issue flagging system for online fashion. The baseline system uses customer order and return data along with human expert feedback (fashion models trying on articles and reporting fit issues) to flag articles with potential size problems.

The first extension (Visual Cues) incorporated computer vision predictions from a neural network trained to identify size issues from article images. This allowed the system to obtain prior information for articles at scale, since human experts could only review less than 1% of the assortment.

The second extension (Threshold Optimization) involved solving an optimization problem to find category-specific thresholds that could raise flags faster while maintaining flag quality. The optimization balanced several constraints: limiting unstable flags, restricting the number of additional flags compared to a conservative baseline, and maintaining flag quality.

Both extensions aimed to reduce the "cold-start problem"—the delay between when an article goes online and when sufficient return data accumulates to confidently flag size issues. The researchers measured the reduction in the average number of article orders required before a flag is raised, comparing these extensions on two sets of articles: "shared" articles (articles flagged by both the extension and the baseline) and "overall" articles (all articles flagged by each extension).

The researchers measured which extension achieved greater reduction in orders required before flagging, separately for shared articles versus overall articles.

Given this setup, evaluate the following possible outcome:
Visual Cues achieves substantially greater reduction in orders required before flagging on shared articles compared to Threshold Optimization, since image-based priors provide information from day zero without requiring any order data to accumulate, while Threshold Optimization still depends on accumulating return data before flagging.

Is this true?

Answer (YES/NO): NO